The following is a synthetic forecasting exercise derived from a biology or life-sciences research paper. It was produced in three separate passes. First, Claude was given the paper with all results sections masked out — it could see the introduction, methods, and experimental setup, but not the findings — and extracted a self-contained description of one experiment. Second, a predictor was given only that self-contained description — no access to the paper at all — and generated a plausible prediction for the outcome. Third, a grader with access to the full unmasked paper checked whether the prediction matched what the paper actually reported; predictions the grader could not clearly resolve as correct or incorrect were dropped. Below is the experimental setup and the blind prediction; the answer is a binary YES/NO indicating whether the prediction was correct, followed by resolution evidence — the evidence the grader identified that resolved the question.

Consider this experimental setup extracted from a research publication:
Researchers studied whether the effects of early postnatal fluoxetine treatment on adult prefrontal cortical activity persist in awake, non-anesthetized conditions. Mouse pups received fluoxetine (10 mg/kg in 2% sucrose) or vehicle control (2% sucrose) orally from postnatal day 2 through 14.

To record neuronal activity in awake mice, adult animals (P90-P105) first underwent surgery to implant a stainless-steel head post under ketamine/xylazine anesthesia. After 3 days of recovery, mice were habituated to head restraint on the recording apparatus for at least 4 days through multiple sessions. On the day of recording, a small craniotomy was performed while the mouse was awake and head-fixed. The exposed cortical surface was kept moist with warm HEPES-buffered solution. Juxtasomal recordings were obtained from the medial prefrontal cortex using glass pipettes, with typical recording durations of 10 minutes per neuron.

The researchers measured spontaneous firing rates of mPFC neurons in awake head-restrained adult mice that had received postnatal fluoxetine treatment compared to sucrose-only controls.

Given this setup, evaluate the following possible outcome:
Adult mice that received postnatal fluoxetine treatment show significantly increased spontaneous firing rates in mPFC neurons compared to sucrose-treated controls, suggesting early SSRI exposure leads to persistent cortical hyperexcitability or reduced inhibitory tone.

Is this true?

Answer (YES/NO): NO